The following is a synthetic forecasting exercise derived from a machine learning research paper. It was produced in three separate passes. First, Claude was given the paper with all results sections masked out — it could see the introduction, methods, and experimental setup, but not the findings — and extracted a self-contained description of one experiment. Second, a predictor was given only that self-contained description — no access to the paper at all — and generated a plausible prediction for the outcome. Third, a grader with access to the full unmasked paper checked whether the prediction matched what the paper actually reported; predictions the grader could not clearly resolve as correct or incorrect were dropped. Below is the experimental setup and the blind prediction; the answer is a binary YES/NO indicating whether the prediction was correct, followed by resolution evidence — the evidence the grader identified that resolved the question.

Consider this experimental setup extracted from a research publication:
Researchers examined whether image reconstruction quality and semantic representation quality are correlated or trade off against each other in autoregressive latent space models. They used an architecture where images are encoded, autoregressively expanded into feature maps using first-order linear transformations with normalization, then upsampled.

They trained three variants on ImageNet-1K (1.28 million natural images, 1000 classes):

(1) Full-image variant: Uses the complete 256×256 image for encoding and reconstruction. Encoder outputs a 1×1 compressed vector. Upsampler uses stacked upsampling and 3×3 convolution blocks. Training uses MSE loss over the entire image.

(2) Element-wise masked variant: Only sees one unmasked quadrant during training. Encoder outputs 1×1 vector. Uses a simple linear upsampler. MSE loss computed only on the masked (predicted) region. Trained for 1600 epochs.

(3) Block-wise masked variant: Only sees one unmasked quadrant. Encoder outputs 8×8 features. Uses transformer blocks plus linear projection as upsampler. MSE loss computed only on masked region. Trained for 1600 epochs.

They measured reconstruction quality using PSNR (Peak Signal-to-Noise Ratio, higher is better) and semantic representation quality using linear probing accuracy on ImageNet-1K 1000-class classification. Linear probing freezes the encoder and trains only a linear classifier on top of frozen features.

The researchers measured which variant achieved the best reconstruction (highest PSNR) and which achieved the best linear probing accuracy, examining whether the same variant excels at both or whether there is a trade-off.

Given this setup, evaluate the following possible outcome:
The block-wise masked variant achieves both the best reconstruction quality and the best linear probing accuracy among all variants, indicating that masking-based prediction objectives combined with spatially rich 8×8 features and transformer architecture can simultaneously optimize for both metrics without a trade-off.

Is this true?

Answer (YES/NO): NO